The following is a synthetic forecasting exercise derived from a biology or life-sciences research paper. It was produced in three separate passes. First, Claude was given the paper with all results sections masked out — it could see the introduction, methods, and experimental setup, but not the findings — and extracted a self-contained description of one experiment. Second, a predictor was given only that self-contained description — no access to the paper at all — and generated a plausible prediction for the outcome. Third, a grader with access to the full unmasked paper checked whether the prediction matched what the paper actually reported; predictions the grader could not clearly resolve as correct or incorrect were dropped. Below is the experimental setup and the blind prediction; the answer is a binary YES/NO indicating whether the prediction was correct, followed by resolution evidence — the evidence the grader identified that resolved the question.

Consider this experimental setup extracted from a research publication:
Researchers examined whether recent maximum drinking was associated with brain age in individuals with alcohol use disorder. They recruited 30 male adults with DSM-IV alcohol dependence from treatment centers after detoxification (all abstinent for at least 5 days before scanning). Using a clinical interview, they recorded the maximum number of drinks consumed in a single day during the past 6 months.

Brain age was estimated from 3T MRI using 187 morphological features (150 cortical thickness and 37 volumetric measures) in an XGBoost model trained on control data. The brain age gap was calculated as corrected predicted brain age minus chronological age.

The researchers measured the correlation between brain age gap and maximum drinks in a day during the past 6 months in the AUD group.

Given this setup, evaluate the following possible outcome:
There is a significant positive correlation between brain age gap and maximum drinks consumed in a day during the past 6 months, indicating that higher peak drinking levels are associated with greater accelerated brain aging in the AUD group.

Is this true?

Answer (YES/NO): NO